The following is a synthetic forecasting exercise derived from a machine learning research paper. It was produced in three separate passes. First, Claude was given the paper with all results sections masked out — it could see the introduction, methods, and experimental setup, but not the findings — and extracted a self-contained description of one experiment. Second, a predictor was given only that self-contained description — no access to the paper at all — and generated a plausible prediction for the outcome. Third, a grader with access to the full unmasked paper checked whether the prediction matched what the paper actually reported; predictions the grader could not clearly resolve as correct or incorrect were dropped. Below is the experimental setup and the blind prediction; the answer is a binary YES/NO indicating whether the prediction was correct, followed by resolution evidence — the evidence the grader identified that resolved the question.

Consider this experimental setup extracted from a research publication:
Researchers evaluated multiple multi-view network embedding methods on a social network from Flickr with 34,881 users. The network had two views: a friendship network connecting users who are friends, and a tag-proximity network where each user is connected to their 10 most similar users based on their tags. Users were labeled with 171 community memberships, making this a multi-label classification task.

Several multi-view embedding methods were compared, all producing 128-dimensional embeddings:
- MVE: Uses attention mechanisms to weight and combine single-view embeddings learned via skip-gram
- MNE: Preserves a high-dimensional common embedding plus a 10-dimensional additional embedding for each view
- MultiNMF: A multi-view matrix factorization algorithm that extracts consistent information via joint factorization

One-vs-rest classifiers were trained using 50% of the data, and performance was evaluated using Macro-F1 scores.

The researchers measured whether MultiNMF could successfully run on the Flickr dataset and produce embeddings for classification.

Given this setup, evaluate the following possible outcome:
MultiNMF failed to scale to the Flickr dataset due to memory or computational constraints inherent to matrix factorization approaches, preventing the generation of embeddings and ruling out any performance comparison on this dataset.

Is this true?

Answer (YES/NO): YES